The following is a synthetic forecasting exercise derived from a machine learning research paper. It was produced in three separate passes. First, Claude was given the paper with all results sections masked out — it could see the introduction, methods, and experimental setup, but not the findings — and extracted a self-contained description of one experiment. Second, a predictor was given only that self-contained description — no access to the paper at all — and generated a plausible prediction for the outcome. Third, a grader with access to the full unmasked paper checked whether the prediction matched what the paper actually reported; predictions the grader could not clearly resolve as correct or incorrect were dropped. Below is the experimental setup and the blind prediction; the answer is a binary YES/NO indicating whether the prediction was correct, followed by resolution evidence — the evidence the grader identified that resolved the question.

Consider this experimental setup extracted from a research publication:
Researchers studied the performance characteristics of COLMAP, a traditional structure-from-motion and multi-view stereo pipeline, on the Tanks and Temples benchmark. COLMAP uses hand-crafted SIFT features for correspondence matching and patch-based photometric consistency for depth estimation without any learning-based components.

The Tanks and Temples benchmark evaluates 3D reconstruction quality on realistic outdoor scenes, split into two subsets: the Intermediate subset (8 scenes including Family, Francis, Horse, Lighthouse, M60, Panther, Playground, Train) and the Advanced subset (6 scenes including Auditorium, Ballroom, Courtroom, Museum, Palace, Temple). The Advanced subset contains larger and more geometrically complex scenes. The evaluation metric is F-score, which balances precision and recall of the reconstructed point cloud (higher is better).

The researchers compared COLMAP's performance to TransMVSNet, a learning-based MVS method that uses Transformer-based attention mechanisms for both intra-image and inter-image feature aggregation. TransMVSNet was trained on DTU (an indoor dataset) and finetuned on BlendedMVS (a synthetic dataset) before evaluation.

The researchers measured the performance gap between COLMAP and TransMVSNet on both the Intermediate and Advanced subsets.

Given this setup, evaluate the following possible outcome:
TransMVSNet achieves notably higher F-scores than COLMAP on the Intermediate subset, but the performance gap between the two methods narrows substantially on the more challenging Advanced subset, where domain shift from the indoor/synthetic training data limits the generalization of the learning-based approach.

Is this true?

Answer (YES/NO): YES